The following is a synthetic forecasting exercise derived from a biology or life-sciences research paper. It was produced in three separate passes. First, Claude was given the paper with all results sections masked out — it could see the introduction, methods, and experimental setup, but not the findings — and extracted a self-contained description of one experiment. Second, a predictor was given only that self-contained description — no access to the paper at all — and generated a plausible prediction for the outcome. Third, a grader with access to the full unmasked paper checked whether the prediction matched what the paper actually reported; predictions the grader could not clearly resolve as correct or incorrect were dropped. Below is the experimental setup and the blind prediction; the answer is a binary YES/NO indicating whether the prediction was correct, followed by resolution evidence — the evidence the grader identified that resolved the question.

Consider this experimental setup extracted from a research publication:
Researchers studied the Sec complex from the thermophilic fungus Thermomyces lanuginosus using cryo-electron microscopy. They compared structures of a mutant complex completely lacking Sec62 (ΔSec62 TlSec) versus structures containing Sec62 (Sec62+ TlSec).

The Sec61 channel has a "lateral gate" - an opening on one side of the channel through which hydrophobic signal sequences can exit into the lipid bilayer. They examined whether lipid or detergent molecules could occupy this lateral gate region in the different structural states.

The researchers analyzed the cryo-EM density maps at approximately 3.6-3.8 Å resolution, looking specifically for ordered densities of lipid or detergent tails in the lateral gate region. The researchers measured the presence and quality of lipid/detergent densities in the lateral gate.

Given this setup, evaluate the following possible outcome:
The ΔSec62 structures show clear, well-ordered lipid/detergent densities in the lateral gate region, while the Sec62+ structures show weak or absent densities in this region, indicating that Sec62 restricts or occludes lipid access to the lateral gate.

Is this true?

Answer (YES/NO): YES